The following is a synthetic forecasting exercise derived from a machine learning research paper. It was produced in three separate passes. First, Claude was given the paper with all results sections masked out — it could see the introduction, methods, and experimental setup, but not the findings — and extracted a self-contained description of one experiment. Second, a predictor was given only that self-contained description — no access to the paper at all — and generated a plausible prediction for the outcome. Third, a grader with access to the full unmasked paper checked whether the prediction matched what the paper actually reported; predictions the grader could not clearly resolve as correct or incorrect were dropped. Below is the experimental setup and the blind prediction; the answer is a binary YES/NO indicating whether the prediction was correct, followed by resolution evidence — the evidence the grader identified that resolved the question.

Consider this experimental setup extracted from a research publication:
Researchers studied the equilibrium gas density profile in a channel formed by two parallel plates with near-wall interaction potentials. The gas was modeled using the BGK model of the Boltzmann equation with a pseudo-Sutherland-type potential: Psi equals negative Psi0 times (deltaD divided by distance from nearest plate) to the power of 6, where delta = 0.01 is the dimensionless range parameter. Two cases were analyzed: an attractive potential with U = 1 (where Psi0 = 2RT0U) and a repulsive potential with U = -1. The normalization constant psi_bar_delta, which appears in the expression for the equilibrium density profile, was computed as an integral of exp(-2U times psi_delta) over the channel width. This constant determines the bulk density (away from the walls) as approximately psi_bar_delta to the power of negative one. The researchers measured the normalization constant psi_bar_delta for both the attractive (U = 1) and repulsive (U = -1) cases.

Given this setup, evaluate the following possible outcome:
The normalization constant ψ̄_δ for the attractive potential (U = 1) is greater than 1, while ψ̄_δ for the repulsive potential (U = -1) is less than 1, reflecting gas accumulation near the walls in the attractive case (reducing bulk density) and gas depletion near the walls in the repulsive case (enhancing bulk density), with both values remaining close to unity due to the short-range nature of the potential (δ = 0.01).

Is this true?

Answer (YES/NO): YES